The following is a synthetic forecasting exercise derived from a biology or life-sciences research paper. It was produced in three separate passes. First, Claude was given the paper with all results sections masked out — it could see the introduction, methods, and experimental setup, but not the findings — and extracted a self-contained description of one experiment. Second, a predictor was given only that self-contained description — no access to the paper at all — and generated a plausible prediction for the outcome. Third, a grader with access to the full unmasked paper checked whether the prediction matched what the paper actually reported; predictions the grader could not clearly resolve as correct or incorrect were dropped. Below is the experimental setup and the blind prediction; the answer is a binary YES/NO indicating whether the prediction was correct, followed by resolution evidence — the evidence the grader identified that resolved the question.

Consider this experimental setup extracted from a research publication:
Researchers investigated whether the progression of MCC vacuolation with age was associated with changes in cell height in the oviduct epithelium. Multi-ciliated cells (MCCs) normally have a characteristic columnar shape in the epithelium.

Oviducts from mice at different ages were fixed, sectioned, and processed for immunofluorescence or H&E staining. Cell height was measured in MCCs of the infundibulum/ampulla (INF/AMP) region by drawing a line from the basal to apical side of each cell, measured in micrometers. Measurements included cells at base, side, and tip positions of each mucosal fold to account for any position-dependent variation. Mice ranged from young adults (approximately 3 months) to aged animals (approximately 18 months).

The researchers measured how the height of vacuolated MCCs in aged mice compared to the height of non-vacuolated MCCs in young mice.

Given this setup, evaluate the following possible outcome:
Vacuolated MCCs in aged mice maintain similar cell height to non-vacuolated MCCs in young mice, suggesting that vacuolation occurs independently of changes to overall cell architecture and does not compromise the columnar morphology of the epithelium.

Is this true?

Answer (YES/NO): NO